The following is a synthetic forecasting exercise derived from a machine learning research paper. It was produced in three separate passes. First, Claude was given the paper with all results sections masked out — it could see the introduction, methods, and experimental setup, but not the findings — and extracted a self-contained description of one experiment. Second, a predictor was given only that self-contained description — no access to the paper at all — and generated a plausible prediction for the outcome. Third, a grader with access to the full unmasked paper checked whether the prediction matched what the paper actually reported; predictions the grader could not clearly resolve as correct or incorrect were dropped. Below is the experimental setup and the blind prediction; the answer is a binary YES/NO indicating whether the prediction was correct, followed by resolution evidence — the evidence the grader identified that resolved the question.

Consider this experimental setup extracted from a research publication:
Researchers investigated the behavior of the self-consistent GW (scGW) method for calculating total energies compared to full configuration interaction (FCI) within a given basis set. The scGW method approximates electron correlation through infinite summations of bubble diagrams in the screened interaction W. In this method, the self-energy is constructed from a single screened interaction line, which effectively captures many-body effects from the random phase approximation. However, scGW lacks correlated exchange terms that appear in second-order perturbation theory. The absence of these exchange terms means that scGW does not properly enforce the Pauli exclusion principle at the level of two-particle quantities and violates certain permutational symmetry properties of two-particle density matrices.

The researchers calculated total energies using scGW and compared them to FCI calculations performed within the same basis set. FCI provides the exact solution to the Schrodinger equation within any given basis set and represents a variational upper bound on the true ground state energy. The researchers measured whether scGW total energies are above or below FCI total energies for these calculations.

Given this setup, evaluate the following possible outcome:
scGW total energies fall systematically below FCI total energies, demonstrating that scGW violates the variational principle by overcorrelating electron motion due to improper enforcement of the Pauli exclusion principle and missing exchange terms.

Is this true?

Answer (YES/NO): YES